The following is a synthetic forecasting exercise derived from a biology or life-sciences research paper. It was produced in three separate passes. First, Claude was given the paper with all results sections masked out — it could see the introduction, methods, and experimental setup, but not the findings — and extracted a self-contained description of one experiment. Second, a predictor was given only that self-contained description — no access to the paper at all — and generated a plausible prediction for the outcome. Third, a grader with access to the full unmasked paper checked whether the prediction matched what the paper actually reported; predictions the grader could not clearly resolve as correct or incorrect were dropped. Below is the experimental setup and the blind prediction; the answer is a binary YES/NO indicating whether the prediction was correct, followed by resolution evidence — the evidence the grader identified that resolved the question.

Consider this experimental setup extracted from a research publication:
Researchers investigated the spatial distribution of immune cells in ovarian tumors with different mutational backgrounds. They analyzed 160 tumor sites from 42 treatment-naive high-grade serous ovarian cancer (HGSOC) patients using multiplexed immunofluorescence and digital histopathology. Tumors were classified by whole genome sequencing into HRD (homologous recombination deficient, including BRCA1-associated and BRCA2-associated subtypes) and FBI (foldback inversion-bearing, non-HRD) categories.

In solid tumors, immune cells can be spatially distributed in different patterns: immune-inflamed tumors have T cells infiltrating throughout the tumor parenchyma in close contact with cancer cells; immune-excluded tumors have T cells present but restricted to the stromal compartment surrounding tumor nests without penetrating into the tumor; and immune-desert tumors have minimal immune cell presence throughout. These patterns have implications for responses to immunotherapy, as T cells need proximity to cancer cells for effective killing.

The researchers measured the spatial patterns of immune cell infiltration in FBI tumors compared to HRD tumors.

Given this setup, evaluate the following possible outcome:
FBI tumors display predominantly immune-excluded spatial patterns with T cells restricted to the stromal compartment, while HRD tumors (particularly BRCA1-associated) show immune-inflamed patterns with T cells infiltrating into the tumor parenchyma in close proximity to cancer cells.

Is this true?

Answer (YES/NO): NO